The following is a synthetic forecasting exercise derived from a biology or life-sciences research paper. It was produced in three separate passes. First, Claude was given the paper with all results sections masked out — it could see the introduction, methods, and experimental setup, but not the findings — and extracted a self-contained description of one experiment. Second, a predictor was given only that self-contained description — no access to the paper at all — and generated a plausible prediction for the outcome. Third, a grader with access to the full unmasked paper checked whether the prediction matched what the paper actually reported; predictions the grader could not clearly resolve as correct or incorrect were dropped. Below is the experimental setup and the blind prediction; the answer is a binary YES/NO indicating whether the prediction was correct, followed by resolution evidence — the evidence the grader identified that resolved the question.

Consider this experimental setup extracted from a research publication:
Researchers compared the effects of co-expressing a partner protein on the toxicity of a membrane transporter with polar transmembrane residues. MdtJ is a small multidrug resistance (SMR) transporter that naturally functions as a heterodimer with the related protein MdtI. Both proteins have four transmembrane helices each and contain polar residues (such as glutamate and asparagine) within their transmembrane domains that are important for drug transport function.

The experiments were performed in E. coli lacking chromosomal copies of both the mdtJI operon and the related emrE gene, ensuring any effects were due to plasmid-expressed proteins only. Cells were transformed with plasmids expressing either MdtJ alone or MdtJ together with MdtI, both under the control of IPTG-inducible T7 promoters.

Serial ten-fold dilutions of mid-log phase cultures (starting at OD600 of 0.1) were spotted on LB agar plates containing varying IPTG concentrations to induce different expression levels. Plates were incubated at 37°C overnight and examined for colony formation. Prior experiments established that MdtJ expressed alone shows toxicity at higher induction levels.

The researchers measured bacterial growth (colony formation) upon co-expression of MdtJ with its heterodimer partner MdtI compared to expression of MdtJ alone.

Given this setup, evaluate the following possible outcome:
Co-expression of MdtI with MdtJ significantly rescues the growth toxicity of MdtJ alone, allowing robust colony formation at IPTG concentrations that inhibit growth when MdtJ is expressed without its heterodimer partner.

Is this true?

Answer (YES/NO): YES